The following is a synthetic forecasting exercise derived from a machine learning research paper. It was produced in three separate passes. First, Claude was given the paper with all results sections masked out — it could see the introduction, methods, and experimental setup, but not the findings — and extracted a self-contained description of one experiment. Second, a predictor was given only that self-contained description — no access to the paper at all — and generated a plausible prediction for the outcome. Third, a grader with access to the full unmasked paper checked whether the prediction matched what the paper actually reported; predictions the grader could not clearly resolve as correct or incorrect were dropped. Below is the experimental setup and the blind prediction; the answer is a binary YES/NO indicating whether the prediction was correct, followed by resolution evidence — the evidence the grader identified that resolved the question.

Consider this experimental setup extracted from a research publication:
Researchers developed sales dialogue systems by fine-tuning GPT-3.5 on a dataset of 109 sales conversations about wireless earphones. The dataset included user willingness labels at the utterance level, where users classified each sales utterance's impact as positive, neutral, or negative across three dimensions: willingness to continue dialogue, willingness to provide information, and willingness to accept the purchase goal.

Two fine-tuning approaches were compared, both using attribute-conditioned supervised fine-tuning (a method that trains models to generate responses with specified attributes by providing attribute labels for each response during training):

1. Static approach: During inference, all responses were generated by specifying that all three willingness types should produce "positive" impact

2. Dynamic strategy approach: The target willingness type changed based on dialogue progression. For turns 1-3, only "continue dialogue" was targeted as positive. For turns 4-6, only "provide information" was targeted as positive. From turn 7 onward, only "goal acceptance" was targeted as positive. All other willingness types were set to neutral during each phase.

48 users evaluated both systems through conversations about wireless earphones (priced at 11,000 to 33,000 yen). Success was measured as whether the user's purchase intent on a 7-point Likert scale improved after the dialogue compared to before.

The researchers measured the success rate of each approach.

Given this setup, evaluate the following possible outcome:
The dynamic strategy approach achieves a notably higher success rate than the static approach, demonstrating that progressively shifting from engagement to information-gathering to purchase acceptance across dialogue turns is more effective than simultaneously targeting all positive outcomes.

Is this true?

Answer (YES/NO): YES